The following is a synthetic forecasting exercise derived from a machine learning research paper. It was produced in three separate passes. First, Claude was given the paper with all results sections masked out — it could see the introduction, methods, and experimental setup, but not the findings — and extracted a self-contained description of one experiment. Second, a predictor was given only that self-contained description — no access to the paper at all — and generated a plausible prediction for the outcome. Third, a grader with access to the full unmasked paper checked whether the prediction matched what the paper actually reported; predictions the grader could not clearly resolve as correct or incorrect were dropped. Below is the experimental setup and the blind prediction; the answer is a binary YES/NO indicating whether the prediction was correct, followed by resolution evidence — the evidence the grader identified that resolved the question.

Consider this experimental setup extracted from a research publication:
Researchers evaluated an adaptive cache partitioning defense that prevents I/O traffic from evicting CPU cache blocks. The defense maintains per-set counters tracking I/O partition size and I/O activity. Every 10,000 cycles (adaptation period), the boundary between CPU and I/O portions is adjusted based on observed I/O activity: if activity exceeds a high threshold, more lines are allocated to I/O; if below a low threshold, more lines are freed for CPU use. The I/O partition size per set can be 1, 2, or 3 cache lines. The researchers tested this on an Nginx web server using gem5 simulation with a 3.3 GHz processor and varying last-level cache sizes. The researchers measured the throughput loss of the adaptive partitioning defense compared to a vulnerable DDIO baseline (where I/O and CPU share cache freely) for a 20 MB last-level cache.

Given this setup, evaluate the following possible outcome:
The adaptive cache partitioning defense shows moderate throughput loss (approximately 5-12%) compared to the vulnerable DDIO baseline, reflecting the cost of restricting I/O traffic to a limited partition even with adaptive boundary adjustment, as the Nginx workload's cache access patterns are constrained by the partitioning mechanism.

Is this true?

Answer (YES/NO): NO